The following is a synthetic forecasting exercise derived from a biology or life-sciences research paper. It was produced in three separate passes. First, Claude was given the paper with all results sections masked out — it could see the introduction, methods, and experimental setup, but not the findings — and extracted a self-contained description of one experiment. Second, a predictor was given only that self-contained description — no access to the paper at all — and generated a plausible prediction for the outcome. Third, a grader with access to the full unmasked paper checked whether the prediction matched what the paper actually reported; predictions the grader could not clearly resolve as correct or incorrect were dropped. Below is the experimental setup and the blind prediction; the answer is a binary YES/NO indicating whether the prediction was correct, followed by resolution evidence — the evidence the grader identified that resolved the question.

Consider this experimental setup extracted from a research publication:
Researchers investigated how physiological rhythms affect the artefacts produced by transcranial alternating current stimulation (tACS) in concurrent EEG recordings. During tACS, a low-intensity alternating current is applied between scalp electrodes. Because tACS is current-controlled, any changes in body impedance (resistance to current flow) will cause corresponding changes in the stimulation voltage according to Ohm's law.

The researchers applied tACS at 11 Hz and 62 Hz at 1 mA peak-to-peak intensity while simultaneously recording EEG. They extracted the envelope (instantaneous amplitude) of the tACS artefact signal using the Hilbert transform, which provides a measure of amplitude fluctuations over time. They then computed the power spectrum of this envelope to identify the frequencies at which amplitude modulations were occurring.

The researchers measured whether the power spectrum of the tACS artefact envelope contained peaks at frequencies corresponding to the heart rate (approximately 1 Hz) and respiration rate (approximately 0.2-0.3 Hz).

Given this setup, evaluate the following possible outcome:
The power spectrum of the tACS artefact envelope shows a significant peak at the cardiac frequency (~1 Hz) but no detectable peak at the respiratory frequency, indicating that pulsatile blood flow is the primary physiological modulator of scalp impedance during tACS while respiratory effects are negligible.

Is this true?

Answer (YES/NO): NO